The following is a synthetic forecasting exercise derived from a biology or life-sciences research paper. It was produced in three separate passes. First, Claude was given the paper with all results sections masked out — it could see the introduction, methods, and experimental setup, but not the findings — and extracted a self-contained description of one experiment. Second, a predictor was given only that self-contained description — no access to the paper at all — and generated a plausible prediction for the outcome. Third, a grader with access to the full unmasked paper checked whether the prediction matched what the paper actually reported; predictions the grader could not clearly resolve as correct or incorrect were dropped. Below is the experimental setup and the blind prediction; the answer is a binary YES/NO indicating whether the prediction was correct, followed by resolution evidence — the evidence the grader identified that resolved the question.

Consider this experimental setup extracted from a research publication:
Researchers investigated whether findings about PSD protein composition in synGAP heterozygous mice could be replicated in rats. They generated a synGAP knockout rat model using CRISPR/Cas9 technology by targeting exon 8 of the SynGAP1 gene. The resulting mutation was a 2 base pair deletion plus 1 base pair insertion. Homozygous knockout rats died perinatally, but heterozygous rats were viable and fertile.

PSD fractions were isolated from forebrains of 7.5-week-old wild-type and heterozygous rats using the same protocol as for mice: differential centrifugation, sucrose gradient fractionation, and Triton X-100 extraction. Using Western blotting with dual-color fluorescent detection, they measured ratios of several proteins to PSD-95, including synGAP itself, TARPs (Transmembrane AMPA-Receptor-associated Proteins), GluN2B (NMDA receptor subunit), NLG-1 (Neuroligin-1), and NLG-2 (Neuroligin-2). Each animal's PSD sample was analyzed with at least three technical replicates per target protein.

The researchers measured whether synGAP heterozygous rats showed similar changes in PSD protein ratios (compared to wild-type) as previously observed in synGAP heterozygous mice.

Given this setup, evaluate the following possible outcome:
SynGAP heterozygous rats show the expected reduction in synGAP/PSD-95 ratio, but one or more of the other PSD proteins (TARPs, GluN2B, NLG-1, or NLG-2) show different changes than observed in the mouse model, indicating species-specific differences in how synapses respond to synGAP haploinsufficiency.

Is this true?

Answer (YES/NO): NO